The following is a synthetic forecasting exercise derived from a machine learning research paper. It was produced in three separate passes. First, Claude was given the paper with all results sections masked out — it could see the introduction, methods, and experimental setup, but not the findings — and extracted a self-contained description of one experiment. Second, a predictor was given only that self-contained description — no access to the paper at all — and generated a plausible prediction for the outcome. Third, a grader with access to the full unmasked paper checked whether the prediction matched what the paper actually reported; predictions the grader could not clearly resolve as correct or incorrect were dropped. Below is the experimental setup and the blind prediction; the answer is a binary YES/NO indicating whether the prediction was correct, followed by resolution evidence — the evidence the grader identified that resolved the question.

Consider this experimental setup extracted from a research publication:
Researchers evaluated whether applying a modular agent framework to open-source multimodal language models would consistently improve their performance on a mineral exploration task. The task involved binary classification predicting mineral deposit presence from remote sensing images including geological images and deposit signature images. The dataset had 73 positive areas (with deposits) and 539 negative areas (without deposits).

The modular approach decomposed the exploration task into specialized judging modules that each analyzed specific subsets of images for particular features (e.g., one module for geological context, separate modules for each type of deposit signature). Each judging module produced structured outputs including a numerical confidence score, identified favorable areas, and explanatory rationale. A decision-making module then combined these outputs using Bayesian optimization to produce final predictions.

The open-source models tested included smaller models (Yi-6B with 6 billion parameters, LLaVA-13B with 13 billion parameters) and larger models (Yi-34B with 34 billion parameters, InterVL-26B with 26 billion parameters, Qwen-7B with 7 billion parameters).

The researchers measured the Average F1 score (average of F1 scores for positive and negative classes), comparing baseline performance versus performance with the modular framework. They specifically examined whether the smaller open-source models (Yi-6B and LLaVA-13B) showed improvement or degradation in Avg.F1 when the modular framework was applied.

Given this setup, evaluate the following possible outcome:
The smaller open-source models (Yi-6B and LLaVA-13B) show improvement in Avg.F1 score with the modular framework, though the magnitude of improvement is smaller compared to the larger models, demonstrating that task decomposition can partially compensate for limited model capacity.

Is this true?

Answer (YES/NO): NO